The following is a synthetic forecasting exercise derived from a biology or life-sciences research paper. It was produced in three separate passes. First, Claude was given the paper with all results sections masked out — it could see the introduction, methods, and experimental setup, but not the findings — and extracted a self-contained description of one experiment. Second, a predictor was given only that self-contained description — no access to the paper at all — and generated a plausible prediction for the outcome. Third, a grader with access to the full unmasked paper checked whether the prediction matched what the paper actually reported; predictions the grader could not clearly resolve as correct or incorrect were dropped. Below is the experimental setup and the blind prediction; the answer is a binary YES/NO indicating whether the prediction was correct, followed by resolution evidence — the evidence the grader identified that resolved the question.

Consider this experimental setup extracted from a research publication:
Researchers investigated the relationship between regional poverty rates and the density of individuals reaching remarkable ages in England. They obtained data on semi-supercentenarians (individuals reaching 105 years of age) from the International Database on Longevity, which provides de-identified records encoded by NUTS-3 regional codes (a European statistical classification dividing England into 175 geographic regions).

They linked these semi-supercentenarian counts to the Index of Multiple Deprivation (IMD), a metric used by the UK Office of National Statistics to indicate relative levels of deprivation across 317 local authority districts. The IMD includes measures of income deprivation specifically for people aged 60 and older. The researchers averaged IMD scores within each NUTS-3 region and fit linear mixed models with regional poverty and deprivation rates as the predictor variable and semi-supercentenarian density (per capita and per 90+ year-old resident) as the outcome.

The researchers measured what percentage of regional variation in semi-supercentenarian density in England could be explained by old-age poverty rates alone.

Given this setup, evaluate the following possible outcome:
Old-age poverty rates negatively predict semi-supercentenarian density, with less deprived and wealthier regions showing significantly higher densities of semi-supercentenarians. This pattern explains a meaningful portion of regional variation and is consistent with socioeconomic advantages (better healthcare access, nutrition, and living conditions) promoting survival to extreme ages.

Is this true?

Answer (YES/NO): NO